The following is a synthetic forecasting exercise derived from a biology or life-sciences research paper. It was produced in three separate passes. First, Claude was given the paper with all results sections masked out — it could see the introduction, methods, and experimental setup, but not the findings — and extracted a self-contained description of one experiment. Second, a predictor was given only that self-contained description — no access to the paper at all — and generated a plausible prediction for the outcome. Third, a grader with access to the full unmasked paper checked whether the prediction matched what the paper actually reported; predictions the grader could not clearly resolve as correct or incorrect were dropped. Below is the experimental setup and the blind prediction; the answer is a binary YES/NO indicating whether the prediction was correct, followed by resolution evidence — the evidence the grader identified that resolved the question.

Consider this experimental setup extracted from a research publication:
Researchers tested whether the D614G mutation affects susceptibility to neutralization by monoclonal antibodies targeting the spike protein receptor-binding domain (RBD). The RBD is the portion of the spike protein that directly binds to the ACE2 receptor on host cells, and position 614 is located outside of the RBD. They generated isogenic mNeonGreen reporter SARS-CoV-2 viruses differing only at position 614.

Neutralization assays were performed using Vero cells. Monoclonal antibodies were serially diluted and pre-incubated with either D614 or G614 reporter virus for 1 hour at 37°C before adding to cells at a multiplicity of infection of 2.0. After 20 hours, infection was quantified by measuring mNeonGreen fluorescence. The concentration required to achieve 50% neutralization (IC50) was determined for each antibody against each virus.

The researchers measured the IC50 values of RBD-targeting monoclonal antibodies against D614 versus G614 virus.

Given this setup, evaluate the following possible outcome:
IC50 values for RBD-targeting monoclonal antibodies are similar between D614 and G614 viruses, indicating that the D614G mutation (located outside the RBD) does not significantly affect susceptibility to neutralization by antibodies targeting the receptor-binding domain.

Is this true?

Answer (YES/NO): NO